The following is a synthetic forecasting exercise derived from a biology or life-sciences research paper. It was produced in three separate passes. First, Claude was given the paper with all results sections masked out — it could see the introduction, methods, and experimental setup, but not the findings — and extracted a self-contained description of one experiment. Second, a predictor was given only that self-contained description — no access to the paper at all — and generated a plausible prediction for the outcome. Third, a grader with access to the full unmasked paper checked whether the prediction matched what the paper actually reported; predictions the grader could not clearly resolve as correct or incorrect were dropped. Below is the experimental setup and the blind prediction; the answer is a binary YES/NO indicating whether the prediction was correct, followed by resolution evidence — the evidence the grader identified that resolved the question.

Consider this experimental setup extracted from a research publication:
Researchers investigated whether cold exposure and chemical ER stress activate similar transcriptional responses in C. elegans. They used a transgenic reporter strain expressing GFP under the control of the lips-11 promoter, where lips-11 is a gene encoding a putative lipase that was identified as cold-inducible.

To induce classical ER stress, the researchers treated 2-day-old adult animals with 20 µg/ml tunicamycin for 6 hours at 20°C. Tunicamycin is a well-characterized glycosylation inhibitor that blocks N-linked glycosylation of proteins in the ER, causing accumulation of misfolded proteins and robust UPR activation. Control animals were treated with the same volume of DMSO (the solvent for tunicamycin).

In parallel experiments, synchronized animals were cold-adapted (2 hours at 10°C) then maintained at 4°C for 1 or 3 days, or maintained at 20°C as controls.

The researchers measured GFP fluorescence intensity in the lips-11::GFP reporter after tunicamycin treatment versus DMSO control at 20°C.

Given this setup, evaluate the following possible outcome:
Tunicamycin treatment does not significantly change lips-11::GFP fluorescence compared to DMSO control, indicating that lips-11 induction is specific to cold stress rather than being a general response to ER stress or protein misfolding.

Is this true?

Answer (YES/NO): NO